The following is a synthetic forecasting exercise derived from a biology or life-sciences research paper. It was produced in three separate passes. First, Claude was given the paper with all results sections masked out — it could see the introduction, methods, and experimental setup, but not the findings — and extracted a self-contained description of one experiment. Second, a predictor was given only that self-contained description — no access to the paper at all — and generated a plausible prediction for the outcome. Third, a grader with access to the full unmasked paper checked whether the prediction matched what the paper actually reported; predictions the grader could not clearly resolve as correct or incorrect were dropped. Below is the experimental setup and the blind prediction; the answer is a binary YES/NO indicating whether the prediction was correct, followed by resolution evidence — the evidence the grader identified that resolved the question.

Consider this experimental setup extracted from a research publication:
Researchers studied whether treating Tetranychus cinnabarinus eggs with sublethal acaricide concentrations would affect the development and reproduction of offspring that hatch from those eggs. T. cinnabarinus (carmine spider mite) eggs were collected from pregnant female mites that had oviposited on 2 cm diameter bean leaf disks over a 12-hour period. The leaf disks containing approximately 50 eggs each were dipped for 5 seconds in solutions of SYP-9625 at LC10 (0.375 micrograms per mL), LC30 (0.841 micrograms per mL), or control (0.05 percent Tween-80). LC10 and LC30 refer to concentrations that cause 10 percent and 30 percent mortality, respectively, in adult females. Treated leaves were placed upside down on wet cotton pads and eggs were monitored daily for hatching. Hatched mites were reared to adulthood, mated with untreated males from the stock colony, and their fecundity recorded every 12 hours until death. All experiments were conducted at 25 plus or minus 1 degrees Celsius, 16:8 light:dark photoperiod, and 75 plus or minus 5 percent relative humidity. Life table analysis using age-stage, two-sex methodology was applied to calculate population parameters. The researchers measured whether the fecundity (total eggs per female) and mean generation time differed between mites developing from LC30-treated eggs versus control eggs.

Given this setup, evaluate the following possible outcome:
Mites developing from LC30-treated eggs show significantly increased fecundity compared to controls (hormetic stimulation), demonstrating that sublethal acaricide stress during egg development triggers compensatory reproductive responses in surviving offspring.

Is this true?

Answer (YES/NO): NO